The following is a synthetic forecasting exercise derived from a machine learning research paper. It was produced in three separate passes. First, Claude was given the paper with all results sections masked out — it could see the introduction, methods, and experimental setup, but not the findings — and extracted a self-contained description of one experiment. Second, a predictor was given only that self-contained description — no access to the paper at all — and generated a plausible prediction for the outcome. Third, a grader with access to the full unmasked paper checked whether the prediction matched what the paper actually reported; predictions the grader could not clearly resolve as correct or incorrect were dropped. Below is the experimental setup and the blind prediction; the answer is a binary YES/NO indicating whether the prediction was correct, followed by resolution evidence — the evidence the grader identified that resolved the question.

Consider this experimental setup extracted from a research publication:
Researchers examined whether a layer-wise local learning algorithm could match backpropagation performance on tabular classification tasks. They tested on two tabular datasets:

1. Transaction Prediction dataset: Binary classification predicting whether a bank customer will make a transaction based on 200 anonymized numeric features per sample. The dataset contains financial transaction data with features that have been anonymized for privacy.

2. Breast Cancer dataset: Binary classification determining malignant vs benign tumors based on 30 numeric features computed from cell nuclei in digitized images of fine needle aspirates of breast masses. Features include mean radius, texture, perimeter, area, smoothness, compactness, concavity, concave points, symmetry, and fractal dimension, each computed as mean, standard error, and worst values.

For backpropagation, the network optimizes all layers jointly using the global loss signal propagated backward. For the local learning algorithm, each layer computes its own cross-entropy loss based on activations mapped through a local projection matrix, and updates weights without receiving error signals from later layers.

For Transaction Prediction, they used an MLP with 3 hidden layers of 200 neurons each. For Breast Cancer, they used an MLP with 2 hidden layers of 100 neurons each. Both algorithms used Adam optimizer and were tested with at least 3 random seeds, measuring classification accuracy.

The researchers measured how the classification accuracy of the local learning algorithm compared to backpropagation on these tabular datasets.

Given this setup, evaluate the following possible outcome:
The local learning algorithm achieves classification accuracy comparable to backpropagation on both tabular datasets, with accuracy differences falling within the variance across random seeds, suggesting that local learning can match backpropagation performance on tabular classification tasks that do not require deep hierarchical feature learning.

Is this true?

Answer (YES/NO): YES